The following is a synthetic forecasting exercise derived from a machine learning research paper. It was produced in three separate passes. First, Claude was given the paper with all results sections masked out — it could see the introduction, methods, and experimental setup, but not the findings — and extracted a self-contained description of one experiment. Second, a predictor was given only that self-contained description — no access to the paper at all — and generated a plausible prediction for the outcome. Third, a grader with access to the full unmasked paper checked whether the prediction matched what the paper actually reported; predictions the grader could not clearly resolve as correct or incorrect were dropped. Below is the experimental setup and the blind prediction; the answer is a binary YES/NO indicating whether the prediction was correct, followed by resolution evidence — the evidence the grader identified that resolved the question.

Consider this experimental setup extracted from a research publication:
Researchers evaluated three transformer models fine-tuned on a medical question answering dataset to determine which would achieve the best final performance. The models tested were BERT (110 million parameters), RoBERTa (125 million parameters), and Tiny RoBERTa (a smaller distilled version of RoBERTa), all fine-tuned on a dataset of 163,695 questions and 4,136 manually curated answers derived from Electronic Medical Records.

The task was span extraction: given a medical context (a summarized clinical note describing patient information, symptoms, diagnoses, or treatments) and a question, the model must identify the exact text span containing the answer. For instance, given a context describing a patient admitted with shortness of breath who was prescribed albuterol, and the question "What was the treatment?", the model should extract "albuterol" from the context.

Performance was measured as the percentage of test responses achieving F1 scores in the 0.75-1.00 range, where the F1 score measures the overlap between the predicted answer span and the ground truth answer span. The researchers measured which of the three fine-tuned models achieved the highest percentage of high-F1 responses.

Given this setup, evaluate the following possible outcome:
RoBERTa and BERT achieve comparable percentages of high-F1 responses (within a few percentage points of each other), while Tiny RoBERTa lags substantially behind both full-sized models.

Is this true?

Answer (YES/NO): NO